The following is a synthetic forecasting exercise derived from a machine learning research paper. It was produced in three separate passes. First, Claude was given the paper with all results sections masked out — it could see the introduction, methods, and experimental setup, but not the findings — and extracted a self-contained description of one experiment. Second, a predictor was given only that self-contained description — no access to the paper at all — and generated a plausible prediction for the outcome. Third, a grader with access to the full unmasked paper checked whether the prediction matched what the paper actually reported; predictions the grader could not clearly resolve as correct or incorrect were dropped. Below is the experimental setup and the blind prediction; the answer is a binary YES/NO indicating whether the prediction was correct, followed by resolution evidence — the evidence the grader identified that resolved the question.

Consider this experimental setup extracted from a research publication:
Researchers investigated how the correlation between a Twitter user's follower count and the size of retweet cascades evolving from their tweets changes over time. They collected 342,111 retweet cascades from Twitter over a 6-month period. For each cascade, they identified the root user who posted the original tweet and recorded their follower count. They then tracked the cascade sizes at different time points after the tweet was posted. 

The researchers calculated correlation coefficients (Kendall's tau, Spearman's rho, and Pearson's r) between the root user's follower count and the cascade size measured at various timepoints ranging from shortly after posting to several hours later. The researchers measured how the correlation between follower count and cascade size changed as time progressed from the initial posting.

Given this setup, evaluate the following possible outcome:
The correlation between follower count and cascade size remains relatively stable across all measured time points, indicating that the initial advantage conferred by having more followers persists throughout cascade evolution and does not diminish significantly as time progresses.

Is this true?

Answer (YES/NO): NO